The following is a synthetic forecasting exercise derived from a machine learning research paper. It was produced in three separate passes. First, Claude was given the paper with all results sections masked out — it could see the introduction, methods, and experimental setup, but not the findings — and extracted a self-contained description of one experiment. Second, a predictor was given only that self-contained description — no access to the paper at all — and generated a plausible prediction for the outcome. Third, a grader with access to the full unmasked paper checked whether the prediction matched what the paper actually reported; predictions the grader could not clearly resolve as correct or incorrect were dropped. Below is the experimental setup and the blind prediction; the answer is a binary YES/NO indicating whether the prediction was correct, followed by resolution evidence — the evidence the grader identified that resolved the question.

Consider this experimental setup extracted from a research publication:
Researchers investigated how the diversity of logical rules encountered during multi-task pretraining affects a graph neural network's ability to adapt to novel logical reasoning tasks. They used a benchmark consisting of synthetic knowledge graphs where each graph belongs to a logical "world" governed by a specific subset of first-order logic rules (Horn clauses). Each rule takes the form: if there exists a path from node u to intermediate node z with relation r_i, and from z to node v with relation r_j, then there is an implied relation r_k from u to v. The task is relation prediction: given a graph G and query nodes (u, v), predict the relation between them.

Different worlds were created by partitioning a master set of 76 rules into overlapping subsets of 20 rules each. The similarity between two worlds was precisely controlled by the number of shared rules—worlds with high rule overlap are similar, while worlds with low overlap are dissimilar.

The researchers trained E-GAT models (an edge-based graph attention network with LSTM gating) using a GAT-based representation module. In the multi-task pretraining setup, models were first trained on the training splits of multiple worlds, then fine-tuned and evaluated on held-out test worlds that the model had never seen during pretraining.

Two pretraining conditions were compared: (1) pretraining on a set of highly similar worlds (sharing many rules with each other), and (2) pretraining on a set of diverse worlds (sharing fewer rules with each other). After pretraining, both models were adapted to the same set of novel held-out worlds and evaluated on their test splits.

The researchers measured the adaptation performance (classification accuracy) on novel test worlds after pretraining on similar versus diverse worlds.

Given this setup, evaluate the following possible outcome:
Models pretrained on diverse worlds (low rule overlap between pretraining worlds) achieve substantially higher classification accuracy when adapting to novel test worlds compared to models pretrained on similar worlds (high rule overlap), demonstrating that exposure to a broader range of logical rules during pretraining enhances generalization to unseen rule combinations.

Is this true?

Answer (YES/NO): YES